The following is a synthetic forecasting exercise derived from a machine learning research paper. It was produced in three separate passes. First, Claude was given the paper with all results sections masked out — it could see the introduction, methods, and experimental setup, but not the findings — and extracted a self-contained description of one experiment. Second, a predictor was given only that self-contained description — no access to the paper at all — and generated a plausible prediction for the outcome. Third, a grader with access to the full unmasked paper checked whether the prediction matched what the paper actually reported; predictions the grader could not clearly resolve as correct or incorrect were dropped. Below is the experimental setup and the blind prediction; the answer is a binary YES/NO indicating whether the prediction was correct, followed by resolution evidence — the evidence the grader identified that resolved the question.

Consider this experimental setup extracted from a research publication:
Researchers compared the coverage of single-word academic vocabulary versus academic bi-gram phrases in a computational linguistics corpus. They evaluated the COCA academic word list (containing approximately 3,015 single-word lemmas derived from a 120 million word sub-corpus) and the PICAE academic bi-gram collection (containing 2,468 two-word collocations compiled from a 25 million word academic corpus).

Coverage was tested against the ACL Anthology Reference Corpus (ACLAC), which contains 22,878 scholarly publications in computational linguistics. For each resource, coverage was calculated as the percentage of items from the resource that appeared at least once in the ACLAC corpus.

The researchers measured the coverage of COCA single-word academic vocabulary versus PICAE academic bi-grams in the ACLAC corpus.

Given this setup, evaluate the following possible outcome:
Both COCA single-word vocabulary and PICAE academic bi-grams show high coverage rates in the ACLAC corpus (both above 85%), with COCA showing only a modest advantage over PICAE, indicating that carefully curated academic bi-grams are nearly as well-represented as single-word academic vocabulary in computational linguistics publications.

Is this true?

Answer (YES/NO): NO